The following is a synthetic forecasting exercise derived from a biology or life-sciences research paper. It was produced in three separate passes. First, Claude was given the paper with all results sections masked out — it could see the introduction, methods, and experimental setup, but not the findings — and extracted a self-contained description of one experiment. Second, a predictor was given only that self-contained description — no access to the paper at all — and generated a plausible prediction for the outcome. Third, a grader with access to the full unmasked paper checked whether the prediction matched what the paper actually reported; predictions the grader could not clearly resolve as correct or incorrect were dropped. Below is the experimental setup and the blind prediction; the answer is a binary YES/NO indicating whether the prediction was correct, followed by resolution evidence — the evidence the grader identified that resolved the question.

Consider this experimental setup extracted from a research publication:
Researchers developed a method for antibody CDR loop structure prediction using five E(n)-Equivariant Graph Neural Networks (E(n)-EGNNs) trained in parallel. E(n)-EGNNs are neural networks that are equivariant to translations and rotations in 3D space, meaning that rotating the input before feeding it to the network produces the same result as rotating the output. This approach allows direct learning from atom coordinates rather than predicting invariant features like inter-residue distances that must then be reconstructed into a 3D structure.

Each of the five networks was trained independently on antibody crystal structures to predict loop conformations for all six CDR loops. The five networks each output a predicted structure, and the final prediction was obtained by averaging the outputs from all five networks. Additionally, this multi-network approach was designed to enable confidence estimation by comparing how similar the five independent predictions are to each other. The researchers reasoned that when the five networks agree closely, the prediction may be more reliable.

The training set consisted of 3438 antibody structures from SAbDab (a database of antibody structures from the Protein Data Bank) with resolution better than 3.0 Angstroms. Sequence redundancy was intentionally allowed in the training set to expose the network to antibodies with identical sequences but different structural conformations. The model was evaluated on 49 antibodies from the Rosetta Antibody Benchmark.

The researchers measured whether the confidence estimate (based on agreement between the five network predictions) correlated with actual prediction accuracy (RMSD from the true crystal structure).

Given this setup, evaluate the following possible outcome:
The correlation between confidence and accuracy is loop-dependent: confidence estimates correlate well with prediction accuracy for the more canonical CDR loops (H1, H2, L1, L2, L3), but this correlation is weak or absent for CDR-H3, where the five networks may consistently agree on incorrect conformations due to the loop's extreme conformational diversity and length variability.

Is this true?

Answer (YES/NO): NO